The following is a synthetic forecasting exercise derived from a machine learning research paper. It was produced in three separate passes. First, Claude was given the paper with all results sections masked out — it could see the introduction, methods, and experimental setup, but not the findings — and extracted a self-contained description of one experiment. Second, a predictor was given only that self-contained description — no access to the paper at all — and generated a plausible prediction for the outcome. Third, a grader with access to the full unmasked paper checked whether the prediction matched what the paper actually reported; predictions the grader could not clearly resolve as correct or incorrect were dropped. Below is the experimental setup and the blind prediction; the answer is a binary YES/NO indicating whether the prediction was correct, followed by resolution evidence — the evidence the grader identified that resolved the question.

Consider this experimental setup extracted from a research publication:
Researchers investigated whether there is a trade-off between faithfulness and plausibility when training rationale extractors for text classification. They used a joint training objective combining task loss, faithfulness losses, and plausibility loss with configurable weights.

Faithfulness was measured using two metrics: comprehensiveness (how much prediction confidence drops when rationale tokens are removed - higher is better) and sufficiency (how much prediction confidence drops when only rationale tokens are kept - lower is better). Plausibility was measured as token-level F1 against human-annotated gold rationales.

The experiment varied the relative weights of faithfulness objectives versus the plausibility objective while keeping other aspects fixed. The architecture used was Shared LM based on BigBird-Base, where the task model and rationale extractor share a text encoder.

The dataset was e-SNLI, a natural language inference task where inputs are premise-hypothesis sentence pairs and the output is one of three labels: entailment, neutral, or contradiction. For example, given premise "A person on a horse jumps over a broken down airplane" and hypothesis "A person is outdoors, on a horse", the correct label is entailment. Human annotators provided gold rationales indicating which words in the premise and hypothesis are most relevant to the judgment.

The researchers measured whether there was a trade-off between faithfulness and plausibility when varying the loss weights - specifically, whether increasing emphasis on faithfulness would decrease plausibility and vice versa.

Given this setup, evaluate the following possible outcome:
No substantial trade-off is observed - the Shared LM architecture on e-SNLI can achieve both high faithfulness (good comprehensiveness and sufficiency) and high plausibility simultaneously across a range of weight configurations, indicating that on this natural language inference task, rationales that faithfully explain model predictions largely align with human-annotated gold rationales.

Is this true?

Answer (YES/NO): YES